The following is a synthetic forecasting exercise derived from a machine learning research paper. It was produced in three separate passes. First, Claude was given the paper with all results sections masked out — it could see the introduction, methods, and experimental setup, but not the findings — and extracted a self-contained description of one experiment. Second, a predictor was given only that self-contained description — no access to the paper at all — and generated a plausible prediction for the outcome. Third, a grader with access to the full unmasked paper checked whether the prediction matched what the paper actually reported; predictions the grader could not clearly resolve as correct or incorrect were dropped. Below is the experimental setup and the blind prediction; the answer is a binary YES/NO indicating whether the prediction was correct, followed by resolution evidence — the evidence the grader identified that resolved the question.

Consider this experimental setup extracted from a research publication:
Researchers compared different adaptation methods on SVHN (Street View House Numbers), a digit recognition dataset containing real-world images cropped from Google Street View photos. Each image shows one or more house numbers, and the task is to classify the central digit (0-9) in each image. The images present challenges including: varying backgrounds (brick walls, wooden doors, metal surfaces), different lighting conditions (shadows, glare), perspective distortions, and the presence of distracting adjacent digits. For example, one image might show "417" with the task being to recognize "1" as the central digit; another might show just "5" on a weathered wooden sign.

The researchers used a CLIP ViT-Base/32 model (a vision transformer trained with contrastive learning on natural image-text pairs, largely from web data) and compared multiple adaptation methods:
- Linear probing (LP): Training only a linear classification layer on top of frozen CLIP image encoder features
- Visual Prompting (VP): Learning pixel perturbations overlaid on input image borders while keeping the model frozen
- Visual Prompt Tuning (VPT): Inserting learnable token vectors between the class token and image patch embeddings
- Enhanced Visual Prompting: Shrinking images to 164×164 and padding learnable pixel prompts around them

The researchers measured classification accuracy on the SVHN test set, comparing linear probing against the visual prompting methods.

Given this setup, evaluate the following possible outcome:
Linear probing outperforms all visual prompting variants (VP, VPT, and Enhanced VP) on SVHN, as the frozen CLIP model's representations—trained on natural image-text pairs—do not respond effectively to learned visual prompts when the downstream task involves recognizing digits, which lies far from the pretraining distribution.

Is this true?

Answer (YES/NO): NO